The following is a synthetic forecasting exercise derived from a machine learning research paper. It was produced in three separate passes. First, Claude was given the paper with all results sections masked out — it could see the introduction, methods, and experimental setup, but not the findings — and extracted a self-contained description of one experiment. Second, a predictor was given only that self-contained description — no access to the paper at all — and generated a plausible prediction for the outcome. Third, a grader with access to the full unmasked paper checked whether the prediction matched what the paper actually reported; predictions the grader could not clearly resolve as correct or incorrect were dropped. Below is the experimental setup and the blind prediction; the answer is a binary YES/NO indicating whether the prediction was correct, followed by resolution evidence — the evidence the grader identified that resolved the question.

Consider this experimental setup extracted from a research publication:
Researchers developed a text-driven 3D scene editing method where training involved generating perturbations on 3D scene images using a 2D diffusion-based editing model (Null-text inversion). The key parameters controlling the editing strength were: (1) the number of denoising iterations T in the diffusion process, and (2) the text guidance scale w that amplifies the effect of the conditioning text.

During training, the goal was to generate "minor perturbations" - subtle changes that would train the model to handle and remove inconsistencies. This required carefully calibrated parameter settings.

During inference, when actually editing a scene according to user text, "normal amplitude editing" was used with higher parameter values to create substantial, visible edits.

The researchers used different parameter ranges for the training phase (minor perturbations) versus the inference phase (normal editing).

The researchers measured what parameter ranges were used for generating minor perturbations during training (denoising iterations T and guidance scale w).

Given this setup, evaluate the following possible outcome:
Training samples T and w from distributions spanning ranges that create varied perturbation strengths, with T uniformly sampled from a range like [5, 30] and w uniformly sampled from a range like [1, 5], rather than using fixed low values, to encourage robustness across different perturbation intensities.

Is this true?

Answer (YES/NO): NO